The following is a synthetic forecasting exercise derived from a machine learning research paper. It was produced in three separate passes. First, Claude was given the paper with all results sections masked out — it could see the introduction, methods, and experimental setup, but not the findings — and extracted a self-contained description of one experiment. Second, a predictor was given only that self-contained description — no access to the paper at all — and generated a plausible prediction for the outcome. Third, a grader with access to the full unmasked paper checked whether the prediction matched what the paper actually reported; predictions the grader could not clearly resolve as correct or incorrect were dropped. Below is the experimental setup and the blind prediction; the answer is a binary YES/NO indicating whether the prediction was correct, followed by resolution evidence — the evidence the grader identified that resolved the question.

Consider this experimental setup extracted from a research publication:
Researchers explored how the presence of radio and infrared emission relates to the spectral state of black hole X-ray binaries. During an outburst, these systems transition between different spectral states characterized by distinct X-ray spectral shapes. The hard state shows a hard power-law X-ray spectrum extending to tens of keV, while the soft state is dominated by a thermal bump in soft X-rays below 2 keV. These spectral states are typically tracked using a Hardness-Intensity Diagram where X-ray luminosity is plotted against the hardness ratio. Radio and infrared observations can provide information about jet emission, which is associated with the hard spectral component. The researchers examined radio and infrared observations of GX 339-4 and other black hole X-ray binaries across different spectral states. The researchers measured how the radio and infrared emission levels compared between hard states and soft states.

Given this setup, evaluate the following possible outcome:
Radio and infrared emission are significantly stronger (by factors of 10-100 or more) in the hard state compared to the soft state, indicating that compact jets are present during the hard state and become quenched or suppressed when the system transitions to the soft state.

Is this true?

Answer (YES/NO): YES